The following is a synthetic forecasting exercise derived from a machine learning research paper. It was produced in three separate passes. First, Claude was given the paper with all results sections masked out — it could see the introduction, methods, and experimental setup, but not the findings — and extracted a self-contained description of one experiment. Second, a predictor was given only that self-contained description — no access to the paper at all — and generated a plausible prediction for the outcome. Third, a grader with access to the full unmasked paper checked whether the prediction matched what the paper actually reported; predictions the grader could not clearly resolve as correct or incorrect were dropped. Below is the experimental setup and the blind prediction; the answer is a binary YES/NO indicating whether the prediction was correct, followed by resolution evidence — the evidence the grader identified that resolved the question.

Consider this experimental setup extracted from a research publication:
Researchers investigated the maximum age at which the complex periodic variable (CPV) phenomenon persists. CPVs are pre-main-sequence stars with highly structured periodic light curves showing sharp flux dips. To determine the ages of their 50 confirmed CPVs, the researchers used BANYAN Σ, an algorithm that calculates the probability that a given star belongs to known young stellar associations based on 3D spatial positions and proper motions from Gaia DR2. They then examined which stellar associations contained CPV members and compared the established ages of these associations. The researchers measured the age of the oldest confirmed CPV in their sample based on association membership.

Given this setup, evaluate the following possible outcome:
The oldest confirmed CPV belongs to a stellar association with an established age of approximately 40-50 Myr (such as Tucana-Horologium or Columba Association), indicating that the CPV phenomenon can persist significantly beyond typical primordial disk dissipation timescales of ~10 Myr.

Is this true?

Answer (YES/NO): NO